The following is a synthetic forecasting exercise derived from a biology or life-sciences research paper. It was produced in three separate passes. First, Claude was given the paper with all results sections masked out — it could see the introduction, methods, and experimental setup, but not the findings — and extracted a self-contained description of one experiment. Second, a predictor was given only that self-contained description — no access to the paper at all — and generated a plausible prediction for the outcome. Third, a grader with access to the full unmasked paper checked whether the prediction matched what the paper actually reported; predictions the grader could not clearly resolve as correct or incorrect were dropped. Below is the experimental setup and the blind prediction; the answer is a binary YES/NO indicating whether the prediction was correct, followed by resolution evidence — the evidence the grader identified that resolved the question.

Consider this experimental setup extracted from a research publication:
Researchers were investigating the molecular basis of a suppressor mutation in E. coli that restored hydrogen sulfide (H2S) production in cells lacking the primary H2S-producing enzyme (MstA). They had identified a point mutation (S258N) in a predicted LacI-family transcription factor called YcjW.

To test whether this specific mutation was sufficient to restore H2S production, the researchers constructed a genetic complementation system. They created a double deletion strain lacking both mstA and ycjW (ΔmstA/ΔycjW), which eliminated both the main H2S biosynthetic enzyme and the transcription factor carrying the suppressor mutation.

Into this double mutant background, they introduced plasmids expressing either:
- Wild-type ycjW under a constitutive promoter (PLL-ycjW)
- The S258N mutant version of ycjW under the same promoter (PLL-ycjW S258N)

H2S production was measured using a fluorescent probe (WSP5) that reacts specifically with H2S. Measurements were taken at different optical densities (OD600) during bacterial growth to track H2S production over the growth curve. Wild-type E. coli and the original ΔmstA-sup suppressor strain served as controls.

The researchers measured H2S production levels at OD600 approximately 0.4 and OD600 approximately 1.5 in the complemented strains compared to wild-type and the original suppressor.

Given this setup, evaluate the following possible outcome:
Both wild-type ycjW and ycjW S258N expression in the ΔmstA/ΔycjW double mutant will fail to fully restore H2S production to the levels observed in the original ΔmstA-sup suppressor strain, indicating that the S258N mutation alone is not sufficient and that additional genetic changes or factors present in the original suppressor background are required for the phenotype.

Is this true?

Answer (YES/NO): NO